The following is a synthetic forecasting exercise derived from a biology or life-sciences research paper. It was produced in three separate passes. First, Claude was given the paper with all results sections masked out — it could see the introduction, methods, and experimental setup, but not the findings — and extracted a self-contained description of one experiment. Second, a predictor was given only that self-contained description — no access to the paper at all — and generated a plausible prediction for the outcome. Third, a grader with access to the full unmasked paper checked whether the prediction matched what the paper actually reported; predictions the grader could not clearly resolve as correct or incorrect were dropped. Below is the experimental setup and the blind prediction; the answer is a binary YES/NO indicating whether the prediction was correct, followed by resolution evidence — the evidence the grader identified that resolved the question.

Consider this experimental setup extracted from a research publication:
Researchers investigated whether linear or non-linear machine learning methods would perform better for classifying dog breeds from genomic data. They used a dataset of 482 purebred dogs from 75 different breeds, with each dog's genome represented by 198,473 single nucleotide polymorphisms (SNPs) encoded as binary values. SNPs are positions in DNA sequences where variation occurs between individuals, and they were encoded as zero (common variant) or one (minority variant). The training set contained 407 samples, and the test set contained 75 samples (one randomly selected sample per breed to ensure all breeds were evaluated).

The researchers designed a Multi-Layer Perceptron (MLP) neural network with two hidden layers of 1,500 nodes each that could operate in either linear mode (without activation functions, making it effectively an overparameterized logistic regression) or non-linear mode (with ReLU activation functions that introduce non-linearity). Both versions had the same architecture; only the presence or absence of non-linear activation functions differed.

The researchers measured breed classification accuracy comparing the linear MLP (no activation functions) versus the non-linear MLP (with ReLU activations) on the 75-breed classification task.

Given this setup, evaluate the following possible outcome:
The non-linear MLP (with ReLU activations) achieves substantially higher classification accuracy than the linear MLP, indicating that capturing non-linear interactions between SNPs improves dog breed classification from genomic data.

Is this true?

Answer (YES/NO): NO